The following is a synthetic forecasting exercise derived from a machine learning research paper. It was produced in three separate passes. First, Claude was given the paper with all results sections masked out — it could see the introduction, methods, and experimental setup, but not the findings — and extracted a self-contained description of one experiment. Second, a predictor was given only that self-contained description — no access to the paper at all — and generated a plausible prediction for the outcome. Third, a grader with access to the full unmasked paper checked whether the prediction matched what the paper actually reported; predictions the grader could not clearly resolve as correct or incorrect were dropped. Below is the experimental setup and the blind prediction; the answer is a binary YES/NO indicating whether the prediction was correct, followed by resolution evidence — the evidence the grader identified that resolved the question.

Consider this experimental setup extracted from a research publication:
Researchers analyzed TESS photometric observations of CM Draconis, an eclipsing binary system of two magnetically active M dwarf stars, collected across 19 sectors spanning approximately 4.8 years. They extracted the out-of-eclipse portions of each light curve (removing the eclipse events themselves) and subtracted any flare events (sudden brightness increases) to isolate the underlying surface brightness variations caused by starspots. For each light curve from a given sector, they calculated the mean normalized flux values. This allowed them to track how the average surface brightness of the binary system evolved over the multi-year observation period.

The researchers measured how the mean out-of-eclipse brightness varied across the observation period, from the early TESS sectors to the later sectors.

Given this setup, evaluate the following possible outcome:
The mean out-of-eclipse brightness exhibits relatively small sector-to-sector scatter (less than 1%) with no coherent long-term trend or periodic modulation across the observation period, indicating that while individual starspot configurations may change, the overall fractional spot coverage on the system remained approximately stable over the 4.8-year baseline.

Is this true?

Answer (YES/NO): NO